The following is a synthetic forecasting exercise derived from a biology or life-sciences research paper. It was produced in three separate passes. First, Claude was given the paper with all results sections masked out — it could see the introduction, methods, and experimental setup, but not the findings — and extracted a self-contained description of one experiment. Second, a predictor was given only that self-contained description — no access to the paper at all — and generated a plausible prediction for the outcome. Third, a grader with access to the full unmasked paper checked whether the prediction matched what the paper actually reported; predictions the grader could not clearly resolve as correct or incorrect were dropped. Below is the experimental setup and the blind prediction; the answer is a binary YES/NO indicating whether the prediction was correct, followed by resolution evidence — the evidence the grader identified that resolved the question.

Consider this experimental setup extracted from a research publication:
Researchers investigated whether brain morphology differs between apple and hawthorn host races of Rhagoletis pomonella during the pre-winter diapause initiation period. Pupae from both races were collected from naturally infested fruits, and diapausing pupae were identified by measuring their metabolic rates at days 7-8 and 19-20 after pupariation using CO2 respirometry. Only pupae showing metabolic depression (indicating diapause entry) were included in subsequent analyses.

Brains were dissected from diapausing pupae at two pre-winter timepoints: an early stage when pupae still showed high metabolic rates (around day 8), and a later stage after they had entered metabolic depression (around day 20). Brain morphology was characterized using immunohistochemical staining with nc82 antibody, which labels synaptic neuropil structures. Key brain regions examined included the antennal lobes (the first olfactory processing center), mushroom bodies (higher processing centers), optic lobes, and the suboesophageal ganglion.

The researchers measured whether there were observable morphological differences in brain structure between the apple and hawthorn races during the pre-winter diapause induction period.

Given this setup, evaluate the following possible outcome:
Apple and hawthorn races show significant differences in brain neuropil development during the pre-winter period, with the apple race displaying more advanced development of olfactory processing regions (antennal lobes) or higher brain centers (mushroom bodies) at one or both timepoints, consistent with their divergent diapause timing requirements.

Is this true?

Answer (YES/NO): NO